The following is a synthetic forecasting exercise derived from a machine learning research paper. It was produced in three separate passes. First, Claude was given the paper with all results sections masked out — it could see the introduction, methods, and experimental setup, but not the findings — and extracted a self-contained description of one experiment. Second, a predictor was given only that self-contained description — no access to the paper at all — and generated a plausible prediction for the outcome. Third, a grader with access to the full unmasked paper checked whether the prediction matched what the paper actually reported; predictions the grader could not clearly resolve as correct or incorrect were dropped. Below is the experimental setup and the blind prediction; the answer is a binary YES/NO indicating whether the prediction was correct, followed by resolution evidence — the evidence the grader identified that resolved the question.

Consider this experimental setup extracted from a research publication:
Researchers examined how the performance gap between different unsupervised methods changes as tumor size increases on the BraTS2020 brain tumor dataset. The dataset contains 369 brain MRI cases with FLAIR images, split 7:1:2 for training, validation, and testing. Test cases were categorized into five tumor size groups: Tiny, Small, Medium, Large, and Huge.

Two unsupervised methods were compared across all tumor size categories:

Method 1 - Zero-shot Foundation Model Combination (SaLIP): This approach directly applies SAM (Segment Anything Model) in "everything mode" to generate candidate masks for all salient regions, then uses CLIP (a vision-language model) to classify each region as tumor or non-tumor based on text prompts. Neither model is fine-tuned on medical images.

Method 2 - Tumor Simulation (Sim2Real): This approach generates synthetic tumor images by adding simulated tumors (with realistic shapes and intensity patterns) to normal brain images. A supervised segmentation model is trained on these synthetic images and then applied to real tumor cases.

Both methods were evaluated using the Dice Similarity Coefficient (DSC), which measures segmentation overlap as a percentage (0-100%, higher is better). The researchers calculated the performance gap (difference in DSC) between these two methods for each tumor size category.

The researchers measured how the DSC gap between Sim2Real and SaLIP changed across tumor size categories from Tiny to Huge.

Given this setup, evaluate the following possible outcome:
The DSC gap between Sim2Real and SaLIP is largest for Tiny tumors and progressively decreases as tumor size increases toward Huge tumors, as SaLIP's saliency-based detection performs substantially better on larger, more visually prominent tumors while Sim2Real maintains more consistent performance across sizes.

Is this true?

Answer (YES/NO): YES